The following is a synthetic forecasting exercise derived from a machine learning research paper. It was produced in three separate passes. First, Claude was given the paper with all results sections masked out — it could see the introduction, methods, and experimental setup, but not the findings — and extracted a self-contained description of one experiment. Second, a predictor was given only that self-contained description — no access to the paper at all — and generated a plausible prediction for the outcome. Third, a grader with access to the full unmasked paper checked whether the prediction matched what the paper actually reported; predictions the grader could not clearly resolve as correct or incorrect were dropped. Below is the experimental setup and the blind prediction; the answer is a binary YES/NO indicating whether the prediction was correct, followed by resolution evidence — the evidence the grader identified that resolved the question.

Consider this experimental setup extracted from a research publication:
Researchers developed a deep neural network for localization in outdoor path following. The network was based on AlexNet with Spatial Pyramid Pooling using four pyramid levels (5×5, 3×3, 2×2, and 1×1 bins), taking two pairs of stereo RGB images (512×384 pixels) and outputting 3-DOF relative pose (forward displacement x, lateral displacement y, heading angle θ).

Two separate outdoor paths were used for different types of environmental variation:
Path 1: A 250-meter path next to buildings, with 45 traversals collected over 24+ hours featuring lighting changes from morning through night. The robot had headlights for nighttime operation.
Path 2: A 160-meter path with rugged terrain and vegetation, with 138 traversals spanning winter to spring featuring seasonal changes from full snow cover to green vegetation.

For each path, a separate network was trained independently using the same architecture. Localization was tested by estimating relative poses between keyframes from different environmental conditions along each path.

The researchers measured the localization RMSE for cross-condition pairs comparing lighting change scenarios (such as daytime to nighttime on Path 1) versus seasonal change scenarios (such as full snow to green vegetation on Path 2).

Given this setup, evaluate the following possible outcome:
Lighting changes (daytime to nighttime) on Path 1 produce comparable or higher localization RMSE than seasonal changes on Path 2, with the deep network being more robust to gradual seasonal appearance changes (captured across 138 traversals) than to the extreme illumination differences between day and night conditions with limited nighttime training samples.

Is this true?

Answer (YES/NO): NO